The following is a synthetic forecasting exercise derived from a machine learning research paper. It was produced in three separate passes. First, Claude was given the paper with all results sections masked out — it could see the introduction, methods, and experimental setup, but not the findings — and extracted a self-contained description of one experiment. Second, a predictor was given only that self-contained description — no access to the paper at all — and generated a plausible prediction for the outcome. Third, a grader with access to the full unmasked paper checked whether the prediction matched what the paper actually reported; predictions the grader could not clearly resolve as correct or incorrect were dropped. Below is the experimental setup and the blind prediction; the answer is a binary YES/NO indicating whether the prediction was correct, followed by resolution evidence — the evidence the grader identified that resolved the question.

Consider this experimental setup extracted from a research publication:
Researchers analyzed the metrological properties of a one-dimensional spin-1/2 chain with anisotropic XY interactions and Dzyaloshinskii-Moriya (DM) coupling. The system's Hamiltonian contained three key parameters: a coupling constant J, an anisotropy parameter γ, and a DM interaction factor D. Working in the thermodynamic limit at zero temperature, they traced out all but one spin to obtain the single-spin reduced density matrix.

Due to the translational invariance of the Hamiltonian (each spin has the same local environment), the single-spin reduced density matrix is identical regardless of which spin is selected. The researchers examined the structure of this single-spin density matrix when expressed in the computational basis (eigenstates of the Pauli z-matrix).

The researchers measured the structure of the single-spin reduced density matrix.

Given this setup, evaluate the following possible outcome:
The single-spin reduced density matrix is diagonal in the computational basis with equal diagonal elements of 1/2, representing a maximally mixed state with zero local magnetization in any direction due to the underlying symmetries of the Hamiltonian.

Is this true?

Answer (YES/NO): NO